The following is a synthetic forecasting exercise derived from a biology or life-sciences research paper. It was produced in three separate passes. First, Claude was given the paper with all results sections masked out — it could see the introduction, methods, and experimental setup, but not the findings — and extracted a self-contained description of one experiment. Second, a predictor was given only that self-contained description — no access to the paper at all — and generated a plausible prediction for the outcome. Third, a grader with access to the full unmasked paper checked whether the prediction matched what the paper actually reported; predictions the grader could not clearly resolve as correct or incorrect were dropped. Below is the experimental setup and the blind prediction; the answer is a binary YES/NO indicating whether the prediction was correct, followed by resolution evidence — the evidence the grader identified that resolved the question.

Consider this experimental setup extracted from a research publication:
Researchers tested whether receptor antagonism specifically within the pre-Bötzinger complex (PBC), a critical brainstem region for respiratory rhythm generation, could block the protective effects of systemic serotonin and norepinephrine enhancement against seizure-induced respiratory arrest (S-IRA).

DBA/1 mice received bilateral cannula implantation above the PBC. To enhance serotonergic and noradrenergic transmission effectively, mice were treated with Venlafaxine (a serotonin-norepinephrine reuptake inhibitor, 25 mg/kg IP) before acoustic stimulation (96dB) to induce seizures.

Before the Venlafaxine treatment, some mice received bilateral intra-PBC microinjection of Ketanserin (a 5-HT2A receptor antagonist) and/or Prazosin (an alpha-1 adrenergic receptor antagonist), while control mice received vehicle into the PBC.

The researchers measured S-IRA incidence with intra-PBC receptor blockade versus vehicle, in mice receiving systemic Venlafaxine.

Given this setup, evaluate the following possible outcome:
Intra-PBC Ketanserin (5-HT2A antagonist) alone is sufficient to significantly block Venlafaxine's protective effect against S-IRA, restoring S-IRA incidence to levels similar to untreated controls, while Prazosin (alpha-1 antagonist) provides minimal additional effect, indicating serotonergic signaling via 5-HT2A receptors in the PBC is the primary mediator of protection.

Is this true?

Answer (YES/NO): NO